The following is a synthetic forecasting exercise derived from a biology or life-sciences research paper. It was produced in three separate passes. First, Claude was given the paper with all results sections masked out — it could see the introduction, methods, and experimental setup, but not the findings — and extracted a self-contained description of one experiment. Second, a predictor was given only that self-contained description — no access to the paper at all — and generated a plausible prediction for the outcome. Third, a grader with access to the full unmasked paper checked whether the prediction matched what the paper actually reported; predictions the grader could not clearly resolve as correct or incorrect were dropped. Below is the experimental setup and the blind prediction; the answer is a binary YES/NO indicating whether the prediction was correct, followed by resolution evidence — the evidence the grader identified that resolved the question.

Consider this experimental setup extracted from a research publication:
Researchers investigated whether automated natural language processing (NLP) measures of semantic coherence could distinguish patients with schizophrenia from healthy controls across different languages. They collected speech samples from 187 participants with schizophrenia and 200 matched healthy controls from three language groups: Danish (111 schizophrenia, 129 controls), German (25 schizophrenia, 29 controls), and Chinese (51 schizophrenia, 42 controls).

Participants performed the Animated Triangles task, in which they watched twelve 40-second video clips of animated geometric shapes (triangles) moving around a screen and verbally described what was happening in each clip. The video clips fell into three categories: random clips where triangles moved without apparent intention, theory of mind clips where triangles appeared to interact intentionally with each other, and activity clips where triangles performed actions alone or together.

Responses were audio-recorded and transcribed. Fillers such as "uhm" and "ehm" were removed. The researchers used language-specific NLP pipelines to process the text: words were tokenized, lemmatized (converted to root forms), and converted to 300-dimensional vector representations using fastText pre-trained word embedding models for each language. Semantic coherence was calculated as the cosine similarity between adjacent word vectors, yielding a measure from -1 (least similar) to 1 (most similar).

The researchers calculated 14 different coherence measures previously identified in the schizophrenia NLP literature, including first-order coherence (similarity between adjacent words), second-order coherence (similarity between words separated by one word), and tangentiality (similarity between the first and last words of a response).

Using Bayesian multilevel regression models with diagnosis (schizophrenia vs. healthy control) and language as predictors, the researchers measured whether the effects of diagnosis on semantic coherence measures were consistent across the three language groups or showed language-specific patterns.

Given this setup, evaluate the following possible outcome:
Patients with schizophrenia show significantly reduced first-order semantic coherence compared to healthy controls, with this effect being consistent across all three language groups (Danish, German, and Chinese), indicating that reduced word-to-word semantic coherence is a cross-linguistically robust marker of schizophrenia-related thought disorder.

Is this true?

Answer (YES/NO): NO